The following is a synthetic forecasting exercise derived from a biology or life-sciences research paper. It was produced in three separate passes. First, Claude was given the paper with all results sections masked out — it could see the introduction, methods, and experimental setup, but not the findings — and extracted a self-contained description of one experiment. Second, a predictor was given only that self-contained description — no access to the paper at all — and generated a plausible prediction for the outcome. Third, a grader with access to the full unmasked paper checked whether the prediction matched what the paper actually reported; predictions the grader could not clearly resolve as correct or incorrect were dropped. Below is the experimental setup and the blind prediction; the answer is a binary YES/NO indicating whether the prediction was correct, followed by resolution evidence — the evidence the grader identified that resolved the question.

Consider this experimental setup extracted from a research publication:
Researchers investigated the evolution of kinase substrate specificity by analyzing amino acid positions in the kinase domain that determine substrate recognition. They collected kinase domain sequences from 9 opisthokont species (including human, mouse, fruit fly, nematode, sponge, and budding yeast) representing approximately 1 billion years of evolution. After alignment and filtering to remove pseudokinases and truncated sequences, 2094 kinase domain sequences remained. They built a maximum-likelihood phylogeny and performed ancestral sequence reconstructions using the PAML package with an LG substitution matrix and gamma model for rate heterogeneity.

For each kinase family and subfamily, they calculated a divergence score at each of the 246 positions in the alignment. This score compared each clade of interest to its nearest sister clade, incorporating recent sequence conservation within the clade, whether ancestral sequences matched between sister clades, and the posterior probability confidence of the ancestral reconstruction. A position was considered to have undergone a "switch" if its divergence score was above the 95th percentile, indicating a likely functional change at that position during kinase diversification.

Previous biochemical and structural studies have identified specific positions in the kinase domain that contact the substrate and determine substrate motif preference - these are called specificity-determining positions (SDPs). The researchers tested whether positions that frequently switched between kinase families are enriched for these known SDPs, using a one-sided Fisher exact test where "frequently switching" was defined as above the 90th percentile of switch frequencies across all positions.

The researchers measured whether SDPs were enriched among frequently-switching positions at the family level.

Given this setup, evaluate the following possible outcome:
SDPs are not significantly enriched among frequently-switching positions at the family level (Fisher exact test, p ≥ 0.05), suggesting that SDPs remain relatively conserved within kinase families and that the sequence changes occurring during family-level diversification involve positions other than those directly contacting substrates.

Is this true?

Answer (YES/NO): NO